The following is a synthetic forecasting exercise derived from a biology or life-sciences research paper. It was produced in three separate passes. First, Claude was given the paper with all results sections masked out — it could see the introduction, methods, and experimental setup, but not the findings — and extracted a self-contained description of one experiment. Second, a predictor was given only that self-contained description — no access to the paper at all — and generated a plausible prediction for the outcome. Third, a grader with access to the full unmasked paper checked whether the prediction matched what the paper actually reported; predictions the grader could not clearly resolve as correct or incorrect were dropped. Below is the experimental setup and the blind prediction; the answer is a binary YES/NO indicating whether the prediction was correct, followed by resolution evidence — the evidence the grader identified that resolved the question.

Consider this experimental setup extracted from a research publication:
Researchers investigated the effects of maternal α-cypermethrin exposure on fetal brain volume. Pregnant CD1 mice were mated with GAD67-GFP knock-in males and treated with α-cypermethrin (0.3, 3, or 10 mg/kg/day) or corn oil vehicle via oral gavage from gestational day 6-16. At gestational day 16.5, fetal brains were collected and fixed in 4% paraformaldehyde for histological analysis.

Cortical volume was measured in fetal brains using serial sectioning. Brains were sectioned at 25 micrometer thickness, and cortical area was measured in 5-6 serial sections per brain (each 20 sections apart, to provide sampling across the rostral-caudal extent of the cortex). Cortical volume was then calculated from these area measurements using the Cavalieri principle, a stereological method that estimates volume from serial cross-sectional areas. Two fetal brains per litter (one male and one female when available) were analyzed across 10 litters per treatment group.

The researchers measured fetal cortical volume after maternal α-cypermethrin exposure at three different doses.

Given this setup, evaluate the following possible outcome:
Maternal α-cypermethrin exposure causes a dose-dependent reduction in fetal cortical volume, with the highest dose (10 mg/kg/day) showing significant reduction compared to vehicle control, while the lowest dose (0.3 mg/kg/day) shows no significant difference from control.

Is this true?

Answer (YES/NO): NO